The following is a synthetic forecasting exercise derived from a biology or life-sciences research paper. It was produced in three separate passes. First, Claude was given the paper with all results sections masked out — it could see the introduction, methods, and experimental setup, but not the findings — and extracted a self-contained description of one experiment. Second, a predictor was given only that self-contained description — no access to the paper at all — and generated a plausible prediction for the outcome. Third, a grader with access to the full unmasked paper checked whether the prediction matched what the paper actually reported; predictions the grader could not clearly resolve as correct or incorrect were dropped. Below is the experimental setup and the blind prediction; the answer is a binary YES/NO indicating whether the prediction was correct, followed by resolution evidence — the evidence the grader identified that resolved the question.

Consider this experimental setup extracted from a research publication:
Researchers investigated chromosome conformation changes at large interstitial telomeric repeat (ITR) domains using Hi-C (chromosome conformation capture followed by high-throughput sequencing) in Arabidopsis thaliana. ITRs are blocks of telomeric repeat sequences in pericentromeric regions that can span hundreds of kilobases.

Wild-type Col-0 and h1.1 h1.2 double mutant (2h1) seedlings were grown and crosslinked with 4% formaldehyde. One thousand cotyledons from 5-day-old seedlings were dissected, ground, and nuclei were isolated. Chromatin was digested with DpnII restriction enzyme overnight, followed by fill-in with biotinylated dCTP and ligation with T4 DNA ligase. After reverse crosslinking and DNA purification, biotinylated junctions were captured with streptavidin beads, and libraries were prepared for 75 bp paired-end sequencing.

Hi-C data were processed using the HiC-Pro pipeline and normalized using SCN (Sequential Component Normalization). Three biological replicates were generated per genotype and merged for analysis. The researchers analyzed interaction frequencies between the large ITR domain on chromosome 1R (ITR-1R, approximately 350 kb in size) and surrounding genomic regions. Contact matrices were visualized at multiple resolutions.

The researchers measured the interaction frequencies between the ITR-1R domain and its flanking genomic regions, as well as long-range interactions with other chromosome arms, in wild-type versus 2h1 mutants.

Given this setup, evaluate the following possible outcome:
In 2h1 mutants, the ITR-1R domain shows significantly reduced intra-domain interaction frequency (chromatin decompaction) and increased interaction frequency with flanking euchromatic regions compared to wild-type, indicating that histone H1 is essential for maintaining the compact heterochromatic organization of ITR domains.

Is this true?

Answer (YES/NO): NO